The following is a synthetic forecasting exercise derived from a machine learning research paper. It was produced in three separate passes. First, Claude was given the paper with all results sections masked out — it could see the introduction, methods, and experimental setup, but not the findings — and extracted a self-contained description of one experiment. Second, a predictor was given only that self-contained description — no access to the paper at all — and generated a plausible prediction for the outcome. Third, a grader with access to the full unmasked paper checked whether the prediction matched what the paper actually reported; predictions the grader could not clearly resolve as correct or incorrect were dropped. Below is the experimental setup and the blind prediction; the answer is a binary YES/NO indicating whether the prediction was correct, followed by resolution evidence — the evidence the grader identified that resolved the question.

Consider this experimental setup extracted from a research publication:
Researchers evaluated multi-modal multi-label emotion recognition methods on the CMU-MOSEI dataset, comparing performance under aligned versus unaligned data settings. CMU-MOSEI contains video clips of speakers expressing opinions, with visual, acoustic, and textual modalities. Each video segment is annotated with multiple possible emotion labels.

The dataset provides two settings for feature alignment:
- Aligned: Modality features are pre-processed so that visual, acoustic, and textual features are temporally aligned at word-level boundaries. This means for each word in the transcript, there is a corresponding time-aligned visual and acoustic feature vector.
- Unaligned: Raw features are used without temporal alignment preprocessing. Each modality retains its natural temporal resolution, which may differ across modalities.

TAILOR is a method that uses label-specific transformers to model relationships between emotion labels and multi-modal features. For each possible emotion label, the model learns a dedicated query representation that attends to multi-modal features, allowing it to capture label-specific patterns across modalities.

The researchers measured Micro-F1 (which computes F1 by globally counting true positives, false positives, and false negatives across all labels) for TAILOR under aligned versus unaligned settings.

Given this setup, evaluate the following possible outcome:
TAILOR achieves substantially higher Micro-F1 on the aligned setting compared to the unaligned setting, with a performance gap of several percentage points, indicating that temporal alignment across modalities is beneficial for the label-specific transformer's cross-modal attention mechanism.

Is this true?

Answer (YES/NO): YES